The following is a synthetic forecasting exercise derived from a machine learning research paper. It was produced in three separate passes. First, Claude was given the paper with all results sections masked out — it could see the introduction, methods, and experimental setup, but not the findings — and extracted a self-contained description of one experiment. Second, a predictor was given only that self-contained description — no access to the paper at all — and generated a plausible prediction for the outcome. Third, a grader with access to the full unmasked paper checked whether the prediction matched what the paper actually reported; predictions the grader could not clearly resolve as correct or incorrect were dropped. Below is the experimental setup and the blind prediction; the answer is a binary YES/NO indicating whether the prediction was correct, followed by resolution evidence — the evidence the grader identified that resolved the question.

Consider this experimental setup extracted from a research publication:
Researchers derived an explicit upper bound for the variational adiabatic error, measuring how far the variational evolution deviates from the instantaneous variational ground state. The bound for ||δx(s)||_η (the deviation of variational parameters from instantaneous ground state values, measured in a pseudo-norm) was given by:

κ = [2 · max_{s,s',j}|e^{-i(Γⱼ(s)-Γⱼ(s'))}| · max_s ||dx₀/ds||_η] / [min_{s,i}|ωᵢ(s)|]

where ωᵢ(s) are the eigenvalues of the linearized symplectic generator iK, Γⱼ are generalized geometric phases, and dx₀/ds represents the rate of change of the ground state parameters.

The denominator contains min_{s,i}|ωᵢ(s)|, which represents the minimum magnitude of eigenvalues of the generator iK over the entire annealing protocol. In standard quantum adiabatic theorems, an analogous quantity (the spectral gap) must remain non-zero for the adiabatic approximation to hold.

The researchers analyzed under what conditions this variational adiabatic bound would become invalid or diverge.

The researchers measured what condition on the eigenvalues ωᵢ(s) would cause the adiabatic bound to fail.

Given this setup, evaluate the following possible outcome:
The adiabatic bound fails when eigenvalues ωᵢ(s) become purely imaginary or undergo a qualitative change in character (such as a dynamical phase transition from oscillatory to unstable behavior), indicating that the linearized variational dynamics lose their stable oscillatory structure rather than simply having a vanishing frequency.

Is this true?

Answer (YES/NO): NO